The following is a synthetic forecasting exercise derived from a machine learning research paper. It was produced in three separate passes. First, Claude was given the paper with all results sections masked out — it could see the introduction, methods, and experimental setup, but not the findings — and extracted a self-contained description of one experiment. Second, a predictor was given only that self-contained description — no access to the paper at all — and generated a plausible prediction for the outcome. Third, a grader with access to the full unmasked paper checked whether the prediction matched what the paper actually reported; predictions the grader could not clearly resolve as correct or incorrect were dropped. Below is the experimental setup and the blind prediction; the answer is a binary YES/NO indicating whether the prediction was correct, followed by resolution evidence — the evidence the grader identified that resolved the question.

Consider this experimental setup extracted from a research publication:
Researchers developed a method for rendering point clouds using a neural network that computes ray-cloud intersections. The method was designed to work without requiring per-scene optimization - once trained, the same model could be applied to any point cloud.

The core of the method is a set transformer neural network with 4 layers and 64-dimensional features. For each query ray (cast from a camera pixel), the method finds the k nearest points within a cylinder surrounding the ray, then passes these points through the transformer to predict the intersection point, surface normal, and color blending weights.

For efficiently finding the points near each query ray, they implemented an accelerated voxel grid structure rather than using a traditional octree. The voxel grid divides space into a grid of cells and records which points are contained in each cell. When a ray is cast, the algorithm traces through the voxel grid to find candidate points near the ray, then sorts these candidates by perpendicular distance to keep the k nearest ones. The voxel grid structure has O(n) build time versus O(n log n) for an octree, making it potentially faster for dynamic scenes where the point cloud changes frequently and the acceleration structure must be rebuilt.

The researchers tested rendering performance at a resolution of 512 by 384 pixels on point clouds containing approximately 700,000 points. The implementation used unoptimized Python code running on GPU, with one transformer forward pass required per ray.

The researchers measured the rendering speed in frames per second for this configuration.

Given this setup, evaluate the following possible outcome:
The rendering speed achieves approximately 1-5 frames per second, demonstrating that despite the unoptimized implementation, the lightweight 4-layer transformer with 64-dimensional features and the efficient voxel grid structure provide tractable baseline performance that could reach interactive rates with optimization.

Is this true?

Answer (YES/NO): YES